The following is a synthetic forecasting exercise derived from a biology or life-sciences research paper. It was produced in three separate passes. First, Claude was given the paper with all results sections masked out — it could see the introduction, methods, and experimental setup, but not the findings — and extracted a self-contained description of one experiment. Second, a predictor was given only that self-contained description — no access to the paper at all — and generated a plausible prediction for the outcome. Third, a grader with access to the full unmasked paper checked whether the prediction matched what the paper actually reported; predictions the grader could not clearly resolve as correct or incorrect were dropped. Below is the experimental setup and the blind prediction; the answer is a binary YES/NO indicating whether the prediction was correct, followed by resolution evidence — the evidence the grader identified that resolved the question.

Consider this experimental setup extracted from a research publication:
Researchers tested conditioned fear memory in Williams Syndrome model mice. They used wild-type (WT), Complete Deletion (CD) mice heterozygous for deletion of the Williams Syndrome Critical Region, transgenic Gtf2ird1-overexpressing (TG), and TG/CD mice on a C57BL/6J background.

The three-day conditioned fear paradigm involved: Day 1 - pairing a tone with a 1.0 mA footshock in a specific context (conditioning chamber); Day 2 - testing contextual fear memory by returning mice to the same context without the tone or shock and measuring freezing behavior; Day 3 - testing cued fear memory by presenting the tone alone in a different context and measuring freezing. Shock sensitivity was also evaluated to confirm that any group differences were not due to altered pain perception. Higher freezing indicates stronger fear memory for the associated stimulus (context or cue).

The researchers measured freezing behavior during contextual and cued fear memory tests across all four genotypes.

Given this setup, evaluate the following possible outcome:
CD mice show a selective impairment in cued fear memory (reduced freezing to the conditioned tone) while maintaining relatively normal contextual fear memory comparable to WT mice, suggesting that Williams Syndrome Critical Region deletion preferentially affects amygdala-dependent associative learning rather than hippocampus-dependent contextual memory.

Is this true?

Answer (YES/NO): NO